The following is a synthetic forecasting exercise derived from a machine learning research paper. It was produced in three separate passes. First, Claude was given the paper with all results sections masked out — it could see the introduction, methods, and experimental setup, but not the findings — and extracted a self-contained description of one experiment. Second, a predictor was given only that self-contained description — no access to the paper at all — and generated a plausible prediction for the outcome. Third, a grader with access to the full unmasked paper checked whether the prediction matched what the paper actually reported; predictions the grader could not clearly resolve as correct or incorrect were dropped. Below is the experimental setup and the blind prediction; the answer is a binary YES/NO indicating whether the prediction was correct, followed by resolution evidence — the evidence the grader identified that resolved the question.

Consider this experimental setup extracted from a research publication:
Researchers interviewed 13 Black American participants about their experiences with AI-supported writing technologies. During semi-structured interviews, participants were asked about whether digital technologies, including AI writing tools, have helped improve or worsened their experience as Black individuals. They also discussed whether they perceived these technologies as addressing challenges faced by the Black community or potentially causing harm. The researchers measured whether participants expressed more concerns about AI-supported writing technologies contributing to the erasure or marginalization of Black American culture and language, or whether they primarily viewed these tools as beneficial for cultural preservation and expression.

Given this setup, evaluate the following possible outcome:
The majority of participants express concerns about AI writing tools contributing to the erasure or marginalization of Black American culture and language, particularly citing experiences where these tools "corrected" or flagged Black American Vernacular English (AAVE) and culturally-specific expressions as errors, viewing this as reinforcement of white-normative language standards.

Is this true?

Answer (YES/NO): YES